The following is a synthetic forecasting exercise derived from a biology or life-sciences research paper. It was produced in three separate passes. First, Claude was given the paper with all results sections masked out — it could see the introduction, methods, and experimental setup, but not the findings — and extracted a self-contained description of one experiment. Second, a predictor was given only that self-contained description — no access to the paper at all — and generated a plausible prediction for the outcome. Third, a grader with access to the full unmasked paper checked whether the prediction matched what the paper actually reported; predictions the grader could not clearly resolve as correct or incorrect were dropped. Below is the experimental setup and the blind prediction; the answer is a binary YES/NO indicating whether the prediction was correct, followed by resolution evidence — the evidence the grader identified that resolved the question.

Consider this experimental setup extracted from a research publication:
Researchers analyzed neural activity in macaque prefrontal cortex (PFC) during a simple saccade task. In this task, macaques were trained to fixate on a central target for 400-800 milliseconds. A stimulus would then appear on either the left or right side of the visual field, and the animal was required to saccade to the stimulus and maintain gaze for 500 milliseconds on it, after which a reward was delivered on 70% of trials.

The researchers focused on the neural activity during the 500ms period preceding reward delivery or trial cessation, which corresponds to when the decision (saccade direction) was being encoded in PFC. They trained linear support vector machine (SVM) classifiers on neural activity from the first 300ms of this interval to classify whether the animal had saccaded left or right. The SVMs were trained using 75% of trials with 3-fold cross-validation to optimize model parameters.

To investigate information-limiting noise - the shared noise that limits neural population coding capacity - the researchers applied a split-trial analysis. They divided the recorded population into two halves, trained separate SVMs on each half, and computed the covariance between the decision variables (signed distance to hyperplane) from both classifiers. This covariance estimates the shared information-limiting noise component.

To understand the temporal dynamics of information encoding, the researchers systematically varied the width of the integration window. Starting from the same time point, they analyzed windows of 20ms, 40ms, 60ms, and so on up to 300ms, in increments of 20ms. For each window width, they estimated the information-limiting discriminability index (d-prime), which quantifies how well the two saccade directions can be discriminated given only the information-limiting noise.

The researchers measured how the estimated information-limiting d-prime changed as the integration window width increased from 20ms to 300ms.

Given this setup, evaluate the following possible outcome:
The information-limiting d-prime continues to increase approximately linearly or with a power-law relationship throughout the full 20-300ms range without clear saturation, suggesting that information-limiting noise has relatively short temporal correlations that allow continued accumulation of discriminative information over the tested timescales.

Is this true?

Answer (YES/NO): NO